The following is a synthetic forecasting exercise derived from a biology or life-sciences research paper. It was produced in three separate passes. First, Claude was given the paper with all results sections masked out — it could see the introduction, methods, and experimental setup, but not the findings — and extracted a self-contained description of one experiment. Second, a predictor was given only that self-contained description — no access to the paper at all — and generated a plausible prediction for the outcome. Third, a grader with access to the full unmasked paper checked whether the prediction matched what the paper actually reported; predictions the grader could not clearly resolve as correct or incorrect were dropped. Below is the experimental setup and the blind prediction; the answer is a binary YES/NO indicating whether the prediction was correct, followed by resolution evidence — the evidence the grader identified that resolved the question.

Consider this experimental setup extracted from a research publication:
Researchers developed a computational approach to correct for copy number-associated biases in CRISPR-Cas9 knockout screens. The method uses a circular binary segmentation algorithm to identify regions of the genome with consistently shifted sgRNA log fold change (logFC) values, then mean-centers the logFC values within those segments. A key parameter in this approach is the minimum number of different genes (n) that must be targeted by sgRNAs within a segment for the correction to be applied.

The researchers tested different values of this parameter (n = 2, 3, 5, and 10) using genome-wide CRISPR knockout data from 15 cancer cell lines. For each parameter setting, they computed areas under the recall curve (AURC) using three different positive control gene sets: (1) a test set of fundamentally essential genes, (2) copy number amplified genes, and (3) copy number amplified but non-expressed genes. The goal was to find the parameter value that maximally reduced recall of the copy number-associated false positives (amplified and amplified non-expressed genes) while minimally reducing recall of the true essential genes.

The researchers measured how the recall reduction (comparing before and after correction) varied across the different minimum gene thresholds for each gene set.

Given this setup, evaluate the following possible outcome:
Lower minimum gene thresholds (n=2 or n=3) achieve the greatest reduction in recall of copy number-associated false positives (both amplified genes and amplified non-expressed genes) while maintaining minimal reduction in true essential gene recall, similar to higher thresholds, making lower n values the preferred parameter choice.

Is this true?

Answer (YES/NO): NO